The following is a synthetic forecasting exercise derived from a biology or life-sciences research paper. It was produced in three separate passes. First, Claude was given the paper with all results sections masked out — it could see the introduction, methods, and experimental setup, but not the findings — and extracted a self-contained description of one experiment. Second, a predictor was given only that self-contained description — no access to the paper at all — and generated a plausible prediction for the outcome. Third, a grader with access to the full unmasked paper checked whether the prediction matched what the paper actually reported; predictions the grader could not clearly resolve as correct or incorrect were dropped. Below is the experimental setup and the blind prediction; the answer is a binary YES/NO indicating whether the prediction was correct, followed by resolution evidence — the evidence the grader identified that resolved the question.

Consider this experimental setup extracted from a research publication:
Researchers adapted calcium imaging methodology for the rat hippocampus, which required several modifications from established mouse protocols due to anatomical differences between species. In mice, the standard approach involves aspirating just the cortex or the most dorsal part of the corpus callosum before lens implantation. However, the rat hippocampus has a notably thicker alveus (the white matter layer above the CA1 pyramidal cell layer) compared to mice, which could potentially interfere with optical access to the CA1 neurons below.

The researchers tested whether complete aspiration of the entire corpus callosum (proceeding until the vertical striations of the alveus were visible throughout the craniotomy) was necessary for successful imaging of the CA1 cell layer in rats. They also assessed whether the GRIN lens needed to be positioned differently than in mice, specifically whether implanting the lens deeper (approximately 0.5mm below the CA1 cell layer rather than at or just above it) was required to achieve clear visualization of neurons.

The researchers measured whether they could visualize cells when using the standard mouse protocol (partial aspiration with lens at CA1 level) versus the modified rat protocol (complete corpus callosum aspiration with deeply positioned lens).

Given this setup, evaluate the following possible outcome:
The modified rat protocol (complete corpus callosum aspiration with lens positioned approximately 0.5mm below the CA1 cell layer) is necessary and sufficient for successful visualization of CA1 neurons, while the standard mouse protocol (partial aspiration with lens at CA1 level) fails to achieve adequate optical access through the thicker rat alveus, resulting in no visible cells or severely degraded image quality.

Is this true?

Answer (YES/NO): YES